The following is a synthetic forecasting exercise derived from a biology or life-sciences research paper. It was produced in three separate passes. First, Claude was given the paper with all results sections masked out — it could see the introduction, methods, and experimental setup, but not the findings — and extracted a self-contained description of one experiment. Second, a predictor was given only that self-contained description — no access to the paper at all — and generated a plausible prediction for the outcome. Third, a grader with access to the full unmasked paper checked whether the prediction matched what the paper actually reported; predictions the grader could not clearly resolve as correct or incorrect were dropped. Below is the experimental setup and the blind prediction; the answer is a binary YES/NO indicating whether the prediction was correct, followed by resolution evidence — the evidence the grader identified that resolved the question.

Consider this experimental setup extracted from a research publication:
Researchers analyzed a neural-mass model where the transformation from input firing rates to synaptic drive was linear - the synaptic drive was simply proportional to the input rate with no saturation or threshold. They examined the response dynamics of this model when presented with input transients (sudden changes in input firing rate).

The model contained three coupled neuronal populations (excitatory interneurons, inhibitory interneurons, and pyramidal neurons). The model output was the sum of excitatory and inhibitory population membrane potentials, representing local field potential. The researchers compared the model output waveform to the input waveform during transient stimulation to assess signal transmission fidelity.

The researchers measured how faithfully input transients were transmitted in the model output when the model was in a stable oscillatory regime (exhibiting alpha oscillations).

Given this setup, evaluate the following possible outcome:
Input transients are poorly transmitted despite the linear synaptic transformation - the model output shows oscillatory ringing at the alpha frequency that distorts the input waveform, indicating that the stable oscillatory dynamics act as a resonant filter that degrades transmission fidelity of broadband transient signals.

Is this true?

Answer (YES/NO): NO